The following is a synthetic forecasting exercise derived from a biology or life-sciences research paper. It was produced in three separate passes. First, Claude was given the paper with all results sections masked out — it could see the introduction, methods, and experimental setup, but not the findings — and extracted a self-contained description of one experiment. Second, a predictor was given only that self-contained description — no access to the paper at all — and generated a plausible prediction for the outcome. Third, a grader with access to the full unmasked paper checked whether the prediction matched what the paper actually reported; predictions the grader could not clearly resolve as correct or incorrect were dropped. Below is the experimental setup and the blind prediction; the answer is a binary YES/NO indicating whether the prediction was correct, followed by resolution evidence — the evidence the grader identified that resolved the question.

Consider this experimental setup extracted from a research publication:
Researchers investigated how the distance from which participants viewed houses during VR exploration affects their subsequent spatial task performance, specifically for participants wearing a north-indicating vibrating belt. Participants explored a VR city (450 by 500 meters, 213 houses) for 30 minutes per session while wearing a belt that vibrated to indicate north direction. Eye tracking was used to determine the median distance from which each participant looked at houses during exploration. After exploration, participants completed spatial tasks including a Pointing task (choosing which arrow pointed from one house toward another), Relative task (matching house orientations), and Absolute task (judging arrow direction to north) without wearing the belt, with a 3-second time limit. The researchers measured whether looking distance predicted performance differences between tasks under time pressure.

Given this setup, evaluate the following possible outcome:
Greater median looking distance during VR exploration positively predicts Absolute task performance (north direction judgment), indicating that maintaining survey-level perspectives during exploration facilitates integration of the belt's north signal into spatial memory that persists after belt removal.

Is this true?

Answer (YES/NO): NO